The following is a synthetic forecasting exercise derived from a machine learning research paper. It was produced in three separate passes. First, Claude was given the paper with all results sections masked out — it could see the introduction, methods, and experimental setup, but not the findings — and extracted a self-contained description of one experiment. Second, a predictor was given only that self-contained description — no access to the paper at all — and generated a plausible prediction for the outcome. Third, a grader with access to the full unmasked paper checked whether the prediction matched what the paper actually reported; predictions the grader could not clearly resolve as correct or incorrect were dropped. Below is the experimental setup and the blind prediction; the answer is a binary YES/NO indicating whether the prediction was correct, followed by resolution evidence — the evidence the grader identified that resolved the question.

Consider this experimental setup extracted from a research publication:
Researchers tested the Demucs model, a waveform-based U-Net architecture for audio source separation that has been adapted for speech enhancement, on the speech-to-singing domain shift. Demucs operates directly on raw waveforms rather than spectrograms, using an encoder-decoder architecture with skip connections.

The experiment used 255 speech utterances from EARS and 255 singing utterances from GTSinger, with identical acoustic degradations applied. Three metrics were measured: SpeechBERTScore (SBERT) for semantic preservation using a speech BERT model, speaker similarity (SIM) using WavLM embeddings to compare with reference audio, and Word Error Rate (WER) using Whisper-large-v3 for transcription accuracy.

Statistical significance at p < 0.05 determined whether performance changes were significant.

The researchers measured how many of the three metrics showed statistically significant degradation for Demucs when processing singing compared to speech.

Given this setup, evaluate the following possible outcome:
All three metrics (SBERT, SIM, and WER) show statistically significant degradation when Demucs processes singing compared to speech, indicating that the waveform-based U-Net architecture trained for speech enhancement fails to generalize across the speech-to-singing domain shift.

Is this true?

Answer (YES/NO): YES